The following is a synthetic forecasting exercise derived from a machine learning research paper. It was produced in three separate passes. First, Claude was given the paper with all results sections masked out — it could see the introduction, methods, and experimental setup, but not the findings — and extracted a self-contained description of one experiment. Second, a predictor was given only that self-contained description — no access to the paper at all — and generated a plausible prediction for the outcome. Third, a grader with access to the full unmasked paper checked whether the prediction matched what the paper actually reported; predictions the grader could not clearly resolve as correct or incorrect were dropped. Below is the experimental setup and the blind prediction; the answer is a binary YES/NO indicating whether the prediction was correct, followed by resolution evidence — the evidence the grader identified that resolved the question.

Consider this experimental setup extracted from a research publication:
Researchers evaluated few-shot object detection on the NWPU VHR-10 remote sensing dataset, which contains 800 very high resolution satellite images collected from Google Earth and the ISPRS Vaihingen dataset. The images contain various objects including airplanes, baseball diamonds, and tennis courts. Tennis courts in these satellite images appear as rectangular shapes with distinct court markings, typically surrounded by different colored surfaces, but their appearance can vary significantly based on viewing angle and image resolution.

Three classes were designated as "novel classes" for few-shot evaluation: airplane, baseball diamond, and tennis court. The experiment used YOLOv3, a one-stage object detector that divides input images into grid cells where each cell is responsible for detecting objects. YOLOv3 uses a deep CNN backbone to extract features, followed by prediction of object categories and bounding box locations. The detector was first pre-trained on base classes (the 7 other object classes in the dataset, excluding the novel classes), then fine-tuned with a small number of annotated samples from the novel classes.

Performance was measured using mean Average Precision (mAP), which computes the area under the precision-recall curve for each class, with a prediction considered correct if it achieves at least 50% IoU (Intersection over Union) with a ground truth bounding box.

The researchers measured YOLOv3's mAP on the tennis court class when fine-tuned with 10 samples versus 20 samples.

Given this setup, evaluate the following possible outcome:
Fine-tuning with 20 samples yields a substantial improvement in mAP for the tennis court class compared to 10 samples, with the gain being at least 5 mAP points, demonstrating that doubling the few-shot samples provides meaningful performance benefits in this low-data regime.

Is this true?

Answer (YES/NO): NO